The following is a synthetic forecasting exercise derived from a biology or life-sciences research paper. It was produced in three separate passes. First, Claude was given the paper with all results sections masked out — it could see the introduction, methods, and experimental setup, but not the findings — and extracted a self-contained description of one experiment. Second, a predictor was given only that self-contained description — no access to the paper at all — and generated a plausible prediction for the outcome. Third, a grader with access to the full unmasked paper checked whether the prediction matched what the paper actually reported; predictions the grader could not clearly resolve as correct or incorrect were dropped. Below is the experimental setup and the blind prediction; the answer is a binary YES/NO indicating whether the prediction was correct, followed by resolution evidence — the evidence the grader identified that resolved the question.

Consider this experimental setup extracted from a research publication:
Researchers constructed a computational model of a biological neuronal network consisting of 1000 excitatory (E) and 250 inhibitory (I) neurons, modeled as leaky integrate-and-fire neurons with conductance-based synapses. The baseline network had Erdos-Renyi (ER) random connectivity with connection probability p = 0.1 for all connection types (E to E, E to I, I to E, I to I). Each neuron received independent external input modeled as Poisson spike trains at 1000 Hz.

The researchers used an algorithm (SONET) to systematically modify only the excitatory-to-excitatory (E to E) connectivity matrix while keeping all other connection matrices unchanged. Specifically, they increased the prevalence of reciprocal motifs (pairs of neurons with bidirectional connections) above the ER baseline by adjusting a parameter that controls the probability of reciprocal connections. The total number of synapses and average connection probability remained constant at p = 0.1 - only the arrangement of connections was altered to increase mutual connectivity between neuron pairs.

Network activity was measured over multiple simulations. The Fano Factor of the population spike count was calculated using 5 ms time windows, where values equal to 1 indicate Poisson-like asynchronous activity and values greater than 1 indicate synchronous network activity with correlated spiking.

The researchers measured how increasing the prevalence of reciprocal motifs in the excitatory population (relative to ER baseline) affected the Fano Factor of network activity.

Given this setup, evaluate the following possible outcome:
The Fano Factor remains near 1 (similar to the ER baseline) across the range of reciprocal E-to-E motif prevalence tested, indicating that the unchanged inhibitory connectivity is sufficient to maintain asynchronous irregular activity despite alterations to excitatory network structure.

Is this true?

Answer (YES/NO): NO